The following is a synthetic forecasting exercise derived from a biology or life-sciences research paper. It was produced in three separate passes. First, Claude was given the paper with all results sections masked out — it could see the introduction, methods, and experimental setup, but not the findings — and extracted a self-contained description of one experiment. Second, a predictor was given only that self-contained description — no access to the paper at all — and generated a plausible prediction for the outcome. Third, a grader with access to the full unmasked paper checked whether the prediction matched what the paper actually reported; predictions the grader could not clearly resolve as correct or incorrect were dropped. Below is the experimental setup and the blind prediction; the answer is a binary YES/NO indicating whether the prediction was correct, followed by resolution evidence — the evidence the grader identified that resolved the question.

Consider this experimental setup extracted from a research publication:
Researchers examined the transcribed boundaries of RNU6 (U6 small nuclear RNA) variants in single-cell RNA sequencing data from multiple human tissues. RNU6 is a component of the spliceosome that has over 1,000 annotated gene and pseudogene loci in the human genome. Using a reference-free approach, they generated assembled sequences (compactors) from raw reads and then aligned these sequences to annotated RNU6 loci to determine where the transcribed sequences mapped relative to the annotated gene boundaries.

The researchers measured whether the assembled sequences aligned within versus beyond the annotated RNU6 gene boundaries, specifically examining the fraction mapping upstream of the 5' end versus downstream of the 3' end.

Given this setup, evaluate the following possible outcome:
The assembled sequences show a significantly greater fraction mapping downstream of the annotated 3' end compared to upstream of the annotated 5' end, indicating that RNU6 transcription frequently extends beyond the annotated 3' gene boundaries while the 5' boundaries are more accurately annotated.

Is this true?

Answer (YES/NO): YES